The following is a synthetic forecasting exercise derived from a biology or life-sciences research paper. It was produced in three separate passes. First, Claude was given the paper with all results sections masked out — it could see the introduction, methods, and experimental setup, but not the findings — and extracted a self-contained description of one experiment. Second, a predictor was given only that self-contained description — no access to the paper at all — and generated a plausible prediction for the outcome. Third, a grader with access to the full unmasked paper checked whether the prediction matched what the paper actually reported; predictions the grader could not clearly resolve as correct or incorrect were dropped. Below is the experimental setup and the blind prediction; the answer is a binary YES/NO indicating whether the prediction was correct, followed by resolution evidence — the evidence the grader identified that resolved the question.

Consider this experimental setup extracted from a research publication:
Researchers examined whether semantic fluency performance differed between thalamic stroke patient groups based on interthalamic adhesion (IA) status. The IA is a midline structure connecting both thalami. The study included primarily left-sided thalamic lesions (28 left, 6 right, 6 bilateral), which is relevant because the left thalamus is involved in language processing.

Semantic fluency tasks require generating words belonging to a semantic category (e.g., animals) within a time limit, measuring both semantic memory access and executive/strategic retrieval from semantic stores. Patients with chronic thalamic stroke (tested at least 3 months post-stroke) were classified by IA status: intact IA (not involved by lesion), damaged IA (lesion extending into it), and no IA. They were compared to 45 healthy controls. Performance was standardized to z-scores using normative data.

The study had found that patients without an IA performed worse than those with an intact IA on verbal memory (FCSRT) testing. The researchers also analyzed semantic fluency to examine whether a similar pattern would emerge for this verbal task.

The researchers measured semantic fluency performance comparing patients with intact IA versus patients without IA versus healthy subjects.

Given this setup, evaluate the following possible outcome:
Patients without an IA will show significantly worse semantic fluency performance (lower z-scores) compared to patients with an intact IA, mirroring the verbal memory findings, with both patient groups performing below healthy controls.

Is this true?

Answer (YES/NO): NO